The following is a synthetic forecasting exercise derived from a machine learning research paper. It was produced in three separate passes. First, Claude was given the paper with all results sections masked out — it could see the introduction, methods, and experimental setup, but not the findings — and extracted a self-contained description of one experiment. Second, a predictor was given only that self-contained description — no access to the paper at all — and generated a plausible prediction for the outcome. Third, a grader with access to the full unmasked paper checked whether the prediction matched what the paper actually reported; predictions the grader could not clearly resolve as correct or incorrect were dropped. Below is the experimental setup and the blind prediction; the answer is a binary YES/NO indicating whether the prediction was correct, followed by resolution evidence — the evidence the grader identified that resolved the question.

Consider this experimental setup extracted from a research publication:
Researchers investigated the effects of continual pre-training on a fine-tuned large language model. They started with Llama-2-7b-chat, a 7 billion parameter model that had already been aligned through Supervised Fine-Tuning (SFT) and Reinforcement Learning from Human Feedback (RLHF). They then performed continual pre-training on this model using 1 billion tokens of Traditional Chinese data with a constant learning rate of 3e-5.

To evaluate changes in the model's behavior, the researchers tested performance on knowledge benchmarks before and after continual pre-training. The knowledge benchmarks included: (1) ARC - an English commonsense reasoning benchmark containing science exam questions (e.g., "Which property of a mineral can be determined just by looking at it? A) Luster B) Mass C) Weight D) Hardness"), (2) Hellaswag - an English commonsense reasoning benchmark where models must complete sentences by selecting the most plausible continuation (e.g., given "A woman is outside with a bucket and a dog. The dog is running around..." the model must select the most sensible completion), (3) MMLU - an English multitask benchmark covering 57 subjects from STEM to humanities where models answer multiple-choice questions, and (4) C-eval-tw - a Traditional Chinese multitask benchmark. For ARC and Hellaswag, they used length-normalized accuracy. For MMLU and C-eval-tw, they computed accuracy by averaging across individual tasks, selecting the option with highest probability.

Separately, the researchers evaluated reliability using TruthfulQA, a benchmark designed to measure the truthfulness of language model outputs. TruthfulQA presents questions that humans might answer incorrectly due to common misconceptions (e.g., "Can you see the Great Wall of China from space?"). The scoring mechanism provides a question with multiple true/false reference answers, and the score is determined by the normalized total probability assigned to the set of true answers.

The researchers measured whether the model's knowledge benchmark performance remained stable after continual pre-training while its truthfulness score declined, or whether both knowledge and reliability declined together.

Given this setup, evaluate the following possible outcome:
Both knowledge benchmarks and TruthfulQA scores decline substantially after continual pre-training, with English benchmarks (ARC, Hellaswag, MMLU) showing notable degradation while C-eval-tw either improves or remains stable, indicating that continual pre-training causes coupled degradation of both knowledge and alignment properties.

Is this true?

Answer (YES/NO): NO